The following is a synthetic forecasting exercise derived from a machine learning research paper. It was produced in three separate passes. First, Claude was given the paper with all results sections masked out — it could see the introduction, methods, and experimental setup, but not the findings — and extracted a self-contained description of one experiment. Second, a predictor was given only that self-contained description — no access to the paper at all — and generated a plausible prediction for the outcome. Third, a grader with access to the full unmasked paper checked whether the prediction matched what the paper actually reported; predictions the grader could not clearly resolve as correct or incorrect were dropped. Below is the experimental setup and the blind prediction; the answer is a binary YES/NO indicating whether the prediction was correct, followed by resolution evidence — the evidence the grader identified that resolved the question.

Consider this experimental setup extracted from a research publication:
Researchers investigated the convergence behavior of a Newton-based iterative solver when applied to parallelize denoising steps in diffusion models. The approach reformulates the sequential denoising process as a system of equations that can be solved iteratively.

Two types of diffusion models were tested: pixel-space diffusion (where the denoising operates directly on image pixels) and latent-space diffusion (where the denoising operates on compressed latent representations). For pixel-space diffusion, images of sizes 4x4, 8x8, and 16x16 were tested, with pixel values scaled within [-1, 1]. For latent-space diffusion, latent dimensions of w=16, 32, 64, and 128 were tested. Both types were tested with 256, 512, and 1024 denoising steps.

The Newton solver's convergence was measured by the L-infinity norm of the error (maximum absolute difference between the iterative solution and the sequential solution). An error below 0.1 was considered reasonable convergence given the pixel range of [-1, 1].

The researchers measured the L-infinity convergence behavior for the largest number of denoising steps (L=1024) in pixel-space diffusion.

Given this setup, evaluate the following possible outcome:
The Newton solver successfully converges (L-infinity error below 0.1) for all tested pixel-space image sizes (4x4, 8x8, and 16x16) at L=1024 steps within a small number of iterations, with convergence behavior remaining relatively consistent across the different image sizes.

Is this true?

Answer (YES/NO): NO